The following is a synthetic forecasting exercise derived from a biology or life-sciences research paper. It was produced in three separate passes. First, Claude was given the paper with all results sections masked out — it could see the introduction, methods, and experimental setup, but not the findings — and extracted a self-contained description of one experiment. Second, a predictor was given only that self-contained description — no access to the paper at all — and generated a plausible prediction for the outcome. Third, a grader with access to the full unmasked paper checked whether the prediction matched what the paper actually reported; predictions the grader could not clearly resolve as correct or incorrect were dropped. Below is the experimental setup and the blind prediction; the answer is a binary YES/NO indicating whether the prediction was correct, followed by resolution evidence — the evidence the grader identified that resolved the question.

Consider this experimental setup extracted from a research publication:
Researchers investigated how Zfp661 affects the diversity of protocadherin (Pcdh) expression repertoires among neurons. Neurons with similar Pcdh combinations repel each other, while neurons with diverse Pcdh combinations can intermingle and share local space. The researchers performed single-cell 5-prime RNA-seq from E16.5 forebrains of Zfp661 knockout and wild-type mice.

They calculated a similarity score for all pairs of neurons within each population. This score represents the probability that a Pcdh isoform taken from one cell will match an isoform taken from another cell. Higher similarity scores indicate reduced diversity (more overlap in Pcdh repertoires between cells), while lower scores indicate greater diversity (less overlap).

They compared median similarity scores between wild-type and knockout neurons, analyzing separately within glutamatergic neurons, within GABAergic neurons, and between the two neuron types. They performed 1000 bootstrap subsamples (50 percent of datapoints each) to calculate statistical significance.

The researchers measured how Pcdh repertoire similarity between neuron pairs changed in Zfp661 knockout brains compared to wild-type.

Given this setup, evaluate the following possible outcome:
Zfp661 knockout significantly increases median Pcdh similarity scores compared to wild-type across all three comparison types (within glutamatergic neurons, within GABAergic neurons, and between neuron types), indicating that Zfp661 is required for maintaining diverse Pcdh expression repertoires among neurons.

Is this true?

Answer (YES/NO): YES